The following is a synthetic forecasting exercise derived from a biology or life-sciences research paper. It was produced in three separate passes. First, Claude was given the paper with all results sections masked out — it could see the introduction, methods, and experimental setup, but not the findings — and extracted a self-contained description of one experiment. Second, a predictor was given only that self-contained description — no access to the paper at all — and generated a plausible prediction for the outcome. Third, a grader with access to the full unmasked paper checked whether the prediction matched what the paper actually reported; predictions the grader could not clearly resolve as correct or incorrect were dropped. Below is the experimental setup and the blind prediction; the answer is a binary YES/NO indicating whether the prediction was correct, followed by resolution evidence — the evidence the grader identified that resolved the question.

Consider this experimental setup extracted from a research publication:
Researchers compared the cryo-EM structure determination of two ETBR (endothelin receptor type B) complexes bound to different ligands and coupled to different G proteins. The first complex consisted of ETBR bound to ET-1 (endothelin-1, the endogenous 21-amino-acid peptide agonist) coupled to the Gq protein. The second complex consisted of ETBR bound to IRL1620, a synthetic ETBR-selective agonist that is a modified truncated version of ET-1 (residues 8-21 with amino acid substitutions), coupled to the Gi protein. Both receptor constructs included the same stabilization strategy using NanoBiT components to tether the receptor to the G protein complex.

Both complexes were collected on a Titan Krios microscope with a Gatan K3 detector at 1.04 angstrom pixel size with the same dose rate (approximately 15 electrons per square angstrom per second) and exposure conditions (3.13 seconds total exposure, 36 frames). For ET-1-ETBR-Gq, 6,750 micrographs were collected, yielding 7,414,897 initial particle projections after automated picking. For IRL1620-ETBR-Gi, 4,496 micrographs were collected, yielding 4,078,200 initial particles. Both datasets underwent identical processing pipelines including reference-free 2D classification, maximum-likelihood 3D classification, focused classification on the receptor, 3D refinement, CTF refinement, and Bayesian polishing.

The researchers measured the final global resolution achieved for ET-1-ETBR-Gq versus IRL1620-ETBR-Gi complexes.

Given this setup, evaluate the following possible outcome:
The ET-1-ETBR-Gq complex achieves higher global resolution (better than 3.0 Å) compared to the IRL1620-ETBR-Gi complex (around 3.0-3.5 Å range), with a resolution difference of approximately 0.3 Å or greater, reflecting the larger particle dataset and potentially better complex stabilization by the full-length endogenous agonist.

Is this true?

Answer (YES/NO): NO